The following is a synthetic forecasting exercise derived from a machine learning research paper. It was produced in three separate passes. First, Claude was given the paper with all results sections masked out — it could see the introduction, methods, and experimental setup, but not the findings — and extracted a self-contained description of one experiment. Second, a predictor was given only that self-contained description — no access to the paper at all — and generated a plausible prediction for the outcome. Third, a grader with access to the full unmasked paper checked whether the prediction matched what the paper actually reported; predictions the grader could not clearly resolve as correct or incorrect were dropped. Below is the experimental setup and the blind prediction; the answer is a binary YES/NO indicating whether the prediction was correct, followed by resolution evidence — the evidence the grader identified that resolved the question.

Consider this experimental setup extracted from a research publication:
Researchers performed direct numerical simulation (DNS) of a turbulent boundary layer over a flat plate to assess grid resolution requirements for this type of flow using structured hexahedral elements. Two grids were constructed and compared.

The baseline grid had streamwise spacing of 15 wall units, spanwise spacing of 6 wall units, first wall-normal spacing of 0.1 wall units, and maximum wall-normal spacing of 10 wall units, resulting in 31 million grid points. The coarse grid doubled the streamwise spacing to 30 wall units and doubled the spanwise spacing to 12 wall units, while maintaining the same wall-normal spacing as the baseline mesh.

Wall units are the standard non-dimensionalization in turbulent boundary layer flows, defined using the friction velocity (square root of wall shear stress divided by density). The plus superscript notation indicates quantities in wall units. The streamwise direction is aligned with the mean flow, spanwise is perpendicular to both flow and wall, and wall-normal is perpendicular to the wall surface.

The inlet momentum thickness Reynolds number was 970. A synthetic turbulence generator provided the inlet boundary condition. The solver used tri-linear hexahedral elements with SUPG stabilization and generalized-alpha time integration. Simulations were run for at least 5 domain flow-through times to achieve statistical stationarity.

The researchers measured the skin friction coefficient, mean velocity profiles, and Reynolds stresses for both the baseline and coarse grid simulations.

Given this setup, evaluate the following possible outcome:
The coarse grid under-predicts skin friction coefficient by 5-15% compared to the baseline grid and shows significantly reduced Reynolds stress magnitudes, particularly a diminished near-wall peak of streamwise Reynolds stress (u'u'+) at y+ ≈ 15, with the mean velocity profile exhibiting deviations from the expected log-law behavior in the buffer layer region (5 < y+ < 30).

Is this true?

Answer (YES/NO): NO